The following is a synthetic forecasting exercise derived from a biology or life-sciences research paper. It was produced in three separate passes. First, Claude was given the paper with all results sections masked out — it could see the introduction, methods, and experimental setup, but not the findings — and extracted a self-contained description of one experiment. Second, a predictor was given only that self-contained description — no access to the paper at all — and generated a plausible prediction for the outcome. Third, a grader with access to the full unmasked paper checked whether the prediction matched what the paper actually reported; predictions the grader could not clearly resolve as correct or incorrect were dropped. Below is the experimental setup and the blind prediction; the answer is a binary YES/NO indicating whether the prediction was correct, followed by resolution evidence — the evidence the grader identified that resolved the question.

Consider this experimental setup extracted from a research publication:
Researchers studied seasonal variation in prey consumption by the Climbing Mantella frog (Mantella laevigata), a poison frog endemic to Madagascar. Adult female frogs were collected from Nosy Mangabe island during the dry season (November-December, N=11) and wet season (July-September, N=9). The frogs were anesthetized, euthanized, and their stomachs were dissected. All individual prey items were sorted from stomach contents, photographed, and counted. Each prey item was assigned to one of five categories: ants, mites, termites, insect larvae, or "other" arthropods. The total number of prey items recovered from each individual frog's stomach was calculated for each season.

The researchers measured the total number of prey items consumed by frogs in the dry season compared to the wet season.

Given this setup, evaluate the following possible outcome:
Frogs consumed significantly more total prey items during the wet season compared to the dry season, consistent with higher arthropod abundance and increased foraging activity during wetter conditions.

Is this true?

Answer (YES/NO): NO